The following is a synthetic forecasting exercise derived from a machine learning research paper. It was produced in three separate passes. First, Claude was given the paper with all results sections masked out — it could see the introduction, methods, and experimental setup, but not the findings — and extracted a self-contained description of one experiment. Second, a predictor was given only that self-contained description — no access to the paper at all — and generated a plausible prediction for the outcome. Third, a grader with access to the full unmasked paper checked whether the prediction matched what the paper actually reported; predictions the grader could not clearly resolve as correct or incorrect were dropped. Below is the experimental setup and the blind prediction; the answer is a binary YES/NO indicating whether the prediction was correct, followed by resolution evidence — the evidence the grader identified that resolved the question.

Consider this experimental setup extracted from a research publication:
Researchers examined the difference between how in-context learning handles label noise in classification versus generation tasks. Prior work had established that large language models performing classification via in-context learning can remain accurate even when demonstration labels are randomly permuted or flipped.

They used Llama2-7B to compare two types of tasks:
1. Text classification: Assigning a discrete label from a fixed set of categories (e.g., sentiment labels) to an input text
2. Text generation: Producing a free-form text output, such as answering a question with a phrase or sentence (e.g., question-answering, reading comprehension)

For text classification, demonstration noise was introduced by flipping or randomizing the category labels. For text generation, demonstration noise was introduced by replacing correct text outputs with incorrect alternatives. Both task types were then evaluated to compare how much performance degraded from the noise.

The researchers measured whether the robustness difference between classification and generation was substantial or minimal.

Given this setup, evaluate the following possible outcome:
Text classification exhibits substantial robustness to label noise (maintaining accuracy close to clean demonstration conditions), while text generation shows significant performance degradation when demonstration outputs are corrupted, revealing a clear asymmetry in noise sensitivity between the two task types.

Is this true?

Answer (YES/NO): YES